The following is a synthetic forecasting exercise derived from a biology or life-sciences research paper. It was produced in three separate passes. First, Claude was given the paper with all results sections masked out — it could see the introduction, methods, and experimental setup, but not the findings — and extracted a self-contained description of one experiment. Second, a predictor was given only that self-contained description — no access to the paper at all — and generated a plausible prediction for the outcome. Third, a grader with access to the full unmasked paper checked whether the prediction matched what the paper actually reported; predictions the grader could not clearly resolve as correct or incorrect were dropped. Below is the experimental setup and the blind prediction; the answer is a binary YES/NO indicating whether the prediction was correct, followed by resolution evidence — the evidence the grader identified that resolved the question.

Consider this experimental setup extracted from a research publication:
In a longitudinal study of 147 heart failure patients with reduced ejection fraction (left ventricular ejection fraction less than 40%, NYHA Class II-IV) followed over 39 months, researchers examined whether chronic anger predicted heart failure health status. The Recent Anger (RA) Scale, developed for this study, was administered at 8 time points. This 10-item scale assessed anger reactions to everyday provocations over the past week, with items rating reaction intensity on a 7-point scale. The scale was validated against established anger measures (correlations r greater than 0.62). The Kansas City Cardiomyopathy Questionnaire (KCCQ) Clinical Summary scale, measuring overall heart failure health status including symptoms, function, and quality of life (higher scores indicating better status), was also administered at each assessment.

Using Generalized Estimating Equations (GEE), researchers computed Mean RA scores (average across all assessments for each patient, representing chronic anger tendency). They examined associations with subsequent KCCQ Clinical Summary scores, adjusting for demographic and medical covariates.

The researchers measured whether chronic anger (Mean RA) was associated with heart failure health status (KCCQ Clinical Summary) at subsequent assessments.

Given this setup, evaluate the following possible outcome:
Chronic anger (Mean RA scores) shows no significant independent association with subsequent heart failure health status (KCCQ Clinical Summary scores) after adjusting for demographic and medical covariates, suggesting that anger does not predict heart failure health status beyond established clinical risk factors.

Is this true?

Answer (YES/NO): NO